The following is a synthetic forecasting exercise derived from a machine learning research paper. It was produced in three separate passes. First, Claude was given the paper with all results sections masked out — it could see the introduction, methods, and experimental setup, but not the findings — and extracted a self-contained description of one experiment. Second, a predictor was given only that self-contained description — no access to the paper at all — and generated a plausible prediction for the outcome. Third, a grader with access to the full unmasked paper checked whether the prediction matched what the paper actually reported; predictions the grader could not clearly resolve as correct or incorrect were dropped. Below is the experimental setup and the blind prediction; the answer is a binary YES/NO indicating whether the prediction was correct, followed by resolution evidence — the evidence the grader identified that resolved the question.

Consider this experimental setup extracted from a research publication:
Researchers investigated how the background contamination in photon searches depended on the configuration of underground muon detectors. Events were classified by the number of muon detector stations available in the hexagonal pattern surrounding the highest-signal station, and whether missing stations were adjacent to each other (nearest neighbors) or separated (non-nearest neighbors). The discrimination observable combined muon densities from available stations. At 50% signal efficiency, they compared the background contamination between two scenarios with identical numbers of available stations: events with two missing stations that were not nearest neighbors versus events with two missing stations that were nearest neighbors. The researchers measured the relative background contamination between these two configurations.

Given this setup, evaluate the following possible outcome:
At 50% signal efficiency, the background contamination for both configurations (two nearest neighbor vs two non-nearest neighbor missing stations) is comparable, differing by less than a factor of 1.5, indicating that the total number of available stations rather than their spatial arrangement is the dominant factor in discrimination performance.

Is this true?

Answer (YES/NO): NO